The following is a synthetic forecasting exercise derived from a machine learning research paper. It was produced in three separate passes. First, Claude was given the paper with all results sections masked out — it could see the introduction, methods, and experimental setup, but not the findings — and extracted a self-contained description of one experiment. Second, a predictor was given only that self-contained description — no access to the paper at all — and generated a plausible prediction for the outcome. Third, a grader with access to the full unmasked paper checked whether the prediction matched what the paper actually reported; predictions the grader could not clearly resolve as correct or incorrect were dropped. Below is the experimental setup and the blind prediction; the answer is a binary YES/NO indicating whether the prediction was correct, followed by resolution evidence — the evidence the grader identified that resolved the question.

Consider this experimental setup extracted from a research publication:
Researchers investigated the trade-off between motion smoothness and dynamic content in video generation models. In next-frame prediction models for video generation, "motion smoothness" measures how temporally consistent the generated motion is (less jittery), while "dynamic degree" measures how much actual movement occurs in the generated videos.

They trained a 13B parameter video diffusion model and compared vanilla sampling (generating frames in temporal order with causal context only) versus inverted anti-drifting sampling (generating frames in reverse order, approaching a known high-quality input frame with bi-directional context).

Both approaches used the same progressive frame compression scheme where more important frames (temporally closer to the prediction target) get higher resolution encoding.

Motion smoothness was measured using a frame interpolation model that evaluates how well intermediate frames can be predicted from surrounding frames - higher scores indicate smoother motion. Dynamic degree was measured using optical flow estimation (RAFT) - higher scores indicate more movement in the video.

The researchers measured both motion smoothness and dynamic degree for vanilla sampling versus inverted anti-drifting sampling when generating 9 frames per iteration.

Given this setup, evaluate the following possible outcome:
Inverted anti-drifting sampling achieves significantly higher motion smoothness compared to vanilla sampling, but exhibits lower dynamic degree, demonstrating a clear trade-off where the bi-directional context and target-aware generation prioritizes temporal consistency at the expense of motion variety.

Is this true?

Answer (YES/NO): NO